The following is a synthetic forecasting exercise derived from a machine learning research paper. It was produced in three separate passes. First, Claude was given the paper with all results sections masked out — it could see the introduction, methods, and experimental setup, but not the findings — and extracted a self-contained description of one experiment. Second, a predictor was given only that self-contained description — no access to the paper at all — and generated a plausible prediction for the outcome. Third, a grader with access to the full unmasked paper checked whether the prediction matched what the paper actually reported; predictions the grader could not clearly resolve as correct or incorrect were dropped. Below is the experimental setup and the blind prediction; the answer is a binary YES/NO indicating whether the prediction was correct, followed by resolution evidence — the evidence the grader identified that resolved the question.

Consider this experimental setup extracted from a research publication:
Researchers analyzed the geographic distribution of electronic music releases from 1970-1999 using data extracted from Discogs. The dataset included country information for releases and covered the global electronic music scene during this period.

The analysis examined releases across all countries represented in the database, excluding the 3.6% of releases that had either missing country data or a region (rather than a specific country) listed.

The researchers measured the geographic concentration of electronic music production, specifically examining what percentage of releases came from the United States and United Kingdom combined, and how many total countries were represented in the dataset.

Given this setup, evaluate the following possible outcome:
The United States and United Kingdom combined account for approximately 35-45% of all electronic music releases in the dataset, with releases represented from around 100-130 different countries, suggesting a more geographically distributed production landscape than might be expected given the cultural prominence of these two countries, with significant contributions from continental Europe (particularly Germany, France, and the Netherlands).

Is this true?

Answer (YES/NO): NO